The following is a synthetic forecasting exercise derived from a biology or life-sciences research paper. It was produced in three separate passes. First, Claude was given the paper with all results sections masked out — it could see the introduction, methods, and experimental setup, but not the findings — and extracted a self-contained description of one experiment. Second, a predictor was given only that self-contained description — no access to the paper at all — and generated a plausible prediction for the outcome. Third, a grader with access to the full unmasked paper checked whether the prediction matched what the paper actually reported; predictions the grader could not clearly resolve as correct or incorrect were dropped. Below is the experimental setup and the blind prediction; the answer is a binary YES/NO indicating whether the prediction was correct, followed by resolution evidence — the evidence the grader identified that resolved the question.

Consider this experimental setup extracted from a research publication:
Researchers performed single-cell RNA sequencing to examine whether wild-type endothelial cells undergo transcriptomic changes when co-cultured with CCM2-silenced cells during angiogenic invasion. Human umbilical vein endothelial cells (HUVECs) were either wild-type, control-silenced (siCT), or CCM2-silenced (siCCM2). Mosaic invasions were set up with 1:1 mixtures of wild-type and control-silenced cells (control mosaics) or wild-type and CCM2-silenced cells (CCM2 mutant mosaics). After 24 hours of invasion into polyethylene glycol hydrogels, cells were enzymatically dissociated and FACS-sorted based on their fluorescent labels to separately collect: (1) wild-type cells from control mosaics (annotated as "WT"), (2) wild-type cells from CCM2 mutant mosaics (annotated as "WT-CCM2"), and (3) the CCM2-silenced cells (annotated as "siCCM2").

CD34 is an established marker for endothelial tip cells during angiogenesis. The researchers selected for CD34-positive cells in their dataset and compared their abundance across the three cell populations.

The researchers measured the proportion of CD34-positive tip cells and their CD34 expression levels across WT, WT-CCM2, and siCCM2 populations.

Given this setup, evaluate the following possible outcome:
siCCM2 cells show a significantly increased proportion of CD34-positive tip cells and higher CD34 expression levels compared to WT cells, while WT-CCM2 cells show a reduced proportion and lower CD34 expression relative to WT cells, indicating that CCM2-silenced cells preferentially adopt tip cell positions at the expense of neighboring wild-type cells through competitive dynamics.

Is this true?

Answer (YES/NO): YES